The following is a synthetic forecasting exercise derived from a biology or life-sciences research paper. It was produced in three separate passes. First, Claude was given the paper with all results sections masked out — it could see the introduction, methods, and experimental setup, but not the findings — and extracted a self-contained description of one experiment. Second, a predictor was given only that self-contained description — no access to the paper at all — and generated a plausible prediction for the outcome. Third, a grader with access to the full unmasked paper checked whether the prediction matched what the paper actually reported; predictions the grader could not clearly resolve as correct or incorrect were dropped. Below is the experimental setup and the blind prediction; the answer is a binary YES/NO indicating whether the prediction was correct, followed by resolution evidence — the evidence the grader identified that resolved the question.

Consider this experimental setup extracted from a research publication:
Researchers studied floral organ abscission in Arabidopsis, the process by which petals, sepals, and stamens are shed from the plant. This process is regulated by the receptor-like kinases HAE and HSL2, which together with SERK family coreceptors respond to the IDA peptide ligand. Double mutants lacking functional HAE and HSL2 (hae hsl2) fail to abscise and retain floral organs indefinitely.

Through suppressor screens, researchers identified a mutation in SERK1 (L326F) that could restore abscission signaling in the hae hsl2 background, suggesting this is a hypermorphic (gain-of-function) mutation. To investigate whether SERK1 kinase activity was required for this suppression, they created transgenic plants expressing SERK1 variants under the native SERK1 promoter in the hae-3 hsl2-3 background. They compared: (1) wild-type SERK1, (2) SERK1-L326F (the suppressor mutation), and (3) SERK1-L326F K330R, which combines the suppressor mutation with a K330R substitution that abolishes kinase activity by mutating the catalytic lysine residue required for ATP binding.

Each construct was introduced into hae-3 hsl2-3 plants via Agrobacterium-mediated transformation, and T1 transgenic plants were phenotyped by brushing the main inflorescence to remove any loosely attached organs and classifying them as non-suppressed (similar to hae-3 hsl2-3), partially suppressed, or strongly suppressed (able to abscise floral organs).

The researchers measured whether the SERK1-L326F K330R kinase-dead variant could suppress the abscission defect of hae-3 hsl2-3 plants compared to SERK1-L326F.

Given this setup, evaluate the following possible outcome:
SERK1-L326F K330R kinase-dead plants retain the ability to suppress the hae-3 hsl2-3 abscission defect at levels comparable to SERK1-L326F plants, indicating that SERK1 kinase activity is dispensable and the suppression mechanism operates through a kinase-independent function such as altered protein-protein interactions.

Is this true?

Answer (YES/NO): YES